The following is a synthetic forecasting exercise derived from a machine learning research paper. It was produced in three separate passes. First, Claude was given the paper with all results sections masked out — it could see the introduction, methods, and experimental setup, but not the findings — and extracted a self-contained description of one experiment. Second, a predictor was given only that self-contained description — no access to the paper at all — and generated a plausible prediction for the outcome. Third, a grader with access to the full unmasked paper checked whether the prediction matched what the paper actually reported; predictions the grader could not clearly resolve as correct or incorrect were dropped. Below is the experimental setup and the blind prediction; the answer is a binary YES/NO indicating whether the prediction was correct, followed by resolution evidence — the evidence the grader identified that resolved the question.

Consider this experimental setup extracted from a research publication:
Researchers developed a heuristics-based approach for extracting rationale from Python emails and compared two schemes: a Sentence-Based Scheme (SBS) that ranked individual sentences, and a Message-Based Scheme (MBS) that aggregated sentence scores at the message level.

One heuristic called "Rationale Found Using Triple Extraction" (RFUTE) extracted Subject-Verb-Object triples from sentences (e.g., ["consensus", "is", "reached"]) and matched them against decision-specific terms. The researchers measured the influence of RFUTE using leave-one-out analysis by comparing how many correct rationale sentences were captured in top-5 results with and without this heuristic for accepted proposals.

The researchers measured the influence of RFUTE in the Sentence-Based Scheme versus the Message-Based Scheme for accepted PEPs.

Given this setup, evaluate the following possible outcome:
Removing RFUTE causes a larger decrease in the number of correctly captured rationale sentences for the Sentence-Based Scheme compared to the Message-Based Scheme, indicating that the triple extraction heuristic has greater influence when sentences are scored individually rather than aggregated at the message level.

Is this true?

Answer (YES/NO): NO